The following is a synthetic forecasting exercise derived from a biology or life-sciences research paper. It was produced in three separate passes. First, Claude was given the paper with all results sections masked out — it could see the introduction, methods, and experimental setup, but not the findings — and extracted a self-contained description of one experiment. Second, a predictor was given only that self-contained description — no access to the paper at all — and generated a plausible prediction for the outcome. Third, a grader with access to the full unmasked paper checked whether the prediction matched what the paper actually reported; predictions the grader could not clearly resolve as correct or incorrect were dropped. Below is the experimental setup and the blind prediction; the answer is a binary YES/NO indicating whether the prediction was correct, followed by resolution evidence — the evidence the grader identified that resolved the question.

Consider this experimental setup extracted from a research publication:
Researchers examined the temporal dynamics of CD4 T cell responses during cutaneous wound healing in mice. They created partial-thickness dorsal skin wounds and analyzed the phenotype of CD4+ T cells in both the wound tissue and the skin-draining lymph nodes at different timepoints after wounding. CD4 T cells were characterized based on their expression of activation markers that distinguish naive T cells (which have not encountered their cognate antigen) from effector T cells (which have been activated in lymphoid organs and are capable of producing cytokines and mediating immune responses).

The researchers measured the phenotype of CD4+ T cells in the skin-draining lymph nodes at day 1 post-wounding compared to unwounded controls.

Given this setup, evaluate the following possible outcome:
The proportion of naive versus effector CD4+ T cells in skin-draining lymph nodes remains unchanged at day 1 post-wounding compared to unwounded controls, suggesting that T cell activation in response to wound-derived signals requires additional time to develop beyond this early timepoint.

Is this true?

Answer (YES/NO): NO